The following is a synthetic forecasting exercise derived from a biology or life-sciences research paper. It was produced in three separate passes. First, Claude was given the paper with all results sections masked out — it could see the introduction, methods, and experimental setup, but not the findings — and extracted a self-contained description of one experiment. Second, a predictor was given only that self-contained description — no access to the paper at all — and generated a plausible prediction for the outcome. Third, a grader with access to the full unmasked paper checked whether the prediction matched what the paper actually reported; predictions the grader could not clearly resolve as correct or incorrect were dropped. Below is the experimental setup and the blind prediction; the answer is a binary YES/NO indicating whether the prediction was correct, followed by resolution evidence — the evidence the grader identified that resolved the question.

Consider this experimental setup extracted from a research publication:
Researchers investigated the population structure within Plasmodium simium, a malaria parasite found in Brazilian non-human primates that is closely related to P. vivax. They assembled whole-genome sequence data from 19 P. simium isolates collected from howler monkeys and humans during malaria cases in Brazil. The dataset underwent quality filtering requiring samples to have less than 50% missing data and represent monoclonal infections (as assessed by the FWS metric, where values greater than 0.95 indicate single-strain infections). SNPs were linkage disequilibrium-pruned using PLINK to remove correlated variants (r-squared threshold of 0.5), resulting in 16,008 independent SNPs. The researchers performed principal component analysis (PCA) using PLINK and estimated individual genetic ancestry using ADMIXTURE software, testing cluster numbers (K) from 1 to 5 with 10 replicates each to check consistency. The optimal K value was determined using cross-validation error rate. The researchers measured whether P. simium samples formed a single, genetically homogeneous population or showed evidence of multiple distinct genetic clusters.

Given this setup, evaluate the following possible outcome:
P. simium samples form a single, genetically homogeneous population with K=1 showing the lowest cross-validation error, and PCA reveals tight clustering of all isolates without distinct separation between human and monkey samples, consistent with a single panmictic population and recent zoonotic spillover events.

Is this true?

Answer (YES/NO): NO